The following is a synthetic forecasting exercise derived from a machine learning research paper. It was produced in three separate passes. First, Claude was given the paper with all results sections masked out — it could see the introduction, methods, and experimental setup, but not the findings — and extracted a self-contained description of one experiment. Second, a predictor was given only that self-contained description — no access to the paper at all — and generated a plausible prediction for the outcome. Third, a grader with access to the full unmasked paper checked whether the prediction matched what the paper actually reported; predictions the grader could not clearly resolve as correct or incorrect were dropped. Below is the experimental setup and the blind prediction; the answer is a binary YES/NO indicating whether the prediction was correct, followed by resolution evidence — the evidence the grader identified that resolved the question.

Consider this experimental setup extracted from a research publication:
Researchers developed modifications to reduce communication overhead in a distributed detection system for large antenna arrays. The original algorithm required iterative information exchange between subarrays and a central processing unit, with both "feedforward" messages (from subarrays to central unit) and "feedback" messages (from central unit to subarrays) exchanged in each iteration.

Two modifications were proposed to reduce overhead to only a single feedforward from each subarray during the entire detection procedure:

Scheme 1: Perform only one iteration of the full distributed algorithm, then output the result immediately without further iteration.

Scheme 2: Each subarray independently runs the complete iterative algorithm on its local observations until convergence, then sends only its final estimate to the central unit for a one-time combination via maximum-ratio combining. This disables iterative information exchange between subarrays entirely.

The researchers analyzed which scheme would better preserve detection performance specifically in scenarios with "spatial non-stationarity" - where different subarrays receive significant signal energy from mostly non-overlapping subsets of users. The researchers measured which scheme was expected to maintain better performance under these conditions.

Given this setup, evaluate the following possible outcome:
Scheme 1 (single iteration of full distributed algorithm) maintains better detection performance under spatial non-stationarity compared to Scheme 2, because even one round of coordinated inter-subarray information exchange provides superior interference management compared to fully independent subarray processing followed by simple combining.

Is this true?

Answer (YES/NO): NO